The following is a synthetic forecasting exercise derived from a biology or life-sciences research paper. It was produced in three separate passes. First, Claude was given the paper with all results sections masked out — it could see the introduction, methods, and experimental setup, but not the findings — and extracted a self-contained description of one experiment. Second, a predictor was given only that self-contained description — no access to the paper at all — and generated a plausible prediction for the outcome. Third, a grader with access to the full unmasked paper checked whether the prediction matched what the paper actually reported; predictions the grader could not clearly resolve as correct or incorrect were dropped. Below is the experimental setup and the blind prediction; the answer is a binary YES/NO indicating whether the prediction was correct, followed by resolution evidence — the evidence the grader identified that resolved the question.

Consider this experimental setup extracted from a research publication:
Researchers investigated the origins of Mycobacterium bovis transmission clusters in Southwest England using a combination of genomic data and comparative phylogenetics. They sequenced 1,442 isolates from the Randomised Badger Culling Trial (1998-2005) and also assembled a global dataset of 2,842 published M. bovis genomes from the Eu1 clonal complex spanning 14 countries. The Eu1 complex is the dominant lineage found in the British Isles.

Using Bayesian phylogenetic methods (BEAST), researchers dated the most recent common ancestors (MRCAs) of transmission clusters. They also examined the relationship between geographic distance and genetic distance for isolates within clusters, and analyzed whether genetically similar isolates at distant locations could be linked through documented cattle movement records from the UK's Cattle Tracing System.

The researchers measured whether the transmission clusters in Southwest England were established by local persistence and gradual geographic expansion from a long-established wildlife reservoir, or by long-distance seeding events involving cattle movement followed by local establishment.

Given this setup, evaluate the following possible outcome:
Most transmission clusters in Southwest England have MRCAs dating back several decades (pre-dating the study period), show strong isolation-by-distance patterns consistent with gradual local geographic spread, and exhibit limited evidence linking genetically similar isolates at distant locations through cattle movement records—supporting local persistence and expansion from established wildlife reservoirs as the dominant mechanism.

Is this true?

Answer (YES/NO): NO